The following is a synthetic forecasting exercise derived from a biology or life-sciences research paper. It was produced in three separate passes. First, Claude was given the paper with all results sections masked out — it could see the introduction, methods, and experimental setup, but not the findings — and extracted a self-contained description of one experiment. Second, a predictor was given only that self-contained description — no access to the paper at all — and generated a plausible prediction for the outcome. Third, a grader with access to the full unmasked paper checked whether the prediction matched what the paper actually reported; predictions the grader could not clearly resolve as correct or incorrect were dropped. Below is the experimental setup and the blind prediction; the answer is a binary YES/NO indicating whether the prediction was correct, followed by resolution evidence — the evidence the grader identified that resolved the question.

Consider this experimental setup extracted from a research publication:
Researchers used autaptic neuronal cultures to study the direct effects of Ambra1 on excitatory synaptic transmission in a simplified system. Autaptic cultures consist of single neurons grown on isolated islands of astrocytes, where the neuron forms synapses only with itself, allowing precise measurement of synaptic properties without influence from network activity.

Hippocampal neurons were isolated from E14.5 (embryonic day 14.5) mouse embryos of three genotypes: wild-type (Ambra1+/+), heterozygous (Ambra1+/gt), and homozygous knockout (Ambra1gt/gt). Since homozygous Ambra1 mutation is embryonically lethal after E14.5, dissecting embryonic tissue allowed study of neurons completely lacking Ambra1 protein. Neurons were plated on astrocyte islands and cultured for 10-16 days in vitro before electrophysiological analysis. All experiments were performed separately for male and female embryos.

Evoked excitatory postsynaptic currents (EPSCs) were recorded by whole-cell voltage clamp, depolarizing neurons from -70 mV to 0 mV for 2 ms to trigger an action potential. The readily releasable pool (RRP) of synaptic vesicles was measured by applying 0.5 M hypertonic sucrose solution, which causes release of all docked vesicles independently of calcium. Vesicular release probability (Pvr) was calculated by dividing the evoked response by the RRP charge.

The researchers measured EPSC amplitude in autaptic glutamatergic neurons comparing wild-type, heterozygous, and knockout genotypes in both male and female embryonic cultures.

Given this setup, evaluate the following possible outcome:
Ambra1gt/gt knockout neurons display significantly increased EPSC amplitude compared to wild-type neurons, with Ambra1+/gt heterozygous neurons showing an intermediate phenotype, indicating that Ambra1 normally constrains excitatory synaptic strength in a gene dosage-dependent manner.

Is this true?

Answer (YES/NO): NO